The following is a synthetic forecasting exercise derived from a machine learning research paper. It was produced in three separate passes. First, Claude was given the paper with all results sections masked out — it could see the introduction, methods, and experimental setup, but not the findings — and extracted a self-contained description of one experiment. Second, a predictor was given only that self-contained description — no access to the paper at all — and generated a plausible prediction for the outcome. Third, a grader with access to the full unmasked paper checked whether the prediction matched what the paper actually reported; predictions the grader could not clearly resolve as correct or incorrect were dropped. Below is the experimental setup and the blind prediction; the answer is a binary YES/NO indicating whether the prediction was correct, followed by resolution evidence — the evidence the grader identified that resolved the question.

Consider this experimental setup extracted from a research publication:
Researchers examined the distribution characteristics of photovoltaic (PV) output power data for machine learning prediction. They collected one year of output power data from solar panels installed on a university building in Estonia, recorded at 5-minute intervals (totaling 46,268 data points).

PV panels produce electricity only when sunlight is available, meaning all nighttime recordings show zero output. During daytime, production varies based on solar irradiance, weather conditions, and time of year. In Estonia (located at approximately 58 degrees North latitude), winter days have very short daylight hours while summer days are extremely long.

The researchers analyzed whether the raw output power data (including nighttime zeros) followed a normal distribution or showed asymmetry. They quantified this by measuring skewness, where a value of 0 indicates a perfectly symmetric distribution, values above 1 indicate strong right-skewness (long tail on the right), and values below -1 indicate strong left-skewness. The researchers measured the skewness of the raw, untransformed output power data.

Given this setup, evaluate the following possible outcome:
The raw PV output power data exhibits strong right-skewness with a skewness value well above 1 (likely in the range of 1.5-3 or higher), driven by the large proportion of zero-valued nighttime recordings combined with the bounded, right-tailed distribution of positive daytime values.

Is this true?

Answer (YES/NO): YES